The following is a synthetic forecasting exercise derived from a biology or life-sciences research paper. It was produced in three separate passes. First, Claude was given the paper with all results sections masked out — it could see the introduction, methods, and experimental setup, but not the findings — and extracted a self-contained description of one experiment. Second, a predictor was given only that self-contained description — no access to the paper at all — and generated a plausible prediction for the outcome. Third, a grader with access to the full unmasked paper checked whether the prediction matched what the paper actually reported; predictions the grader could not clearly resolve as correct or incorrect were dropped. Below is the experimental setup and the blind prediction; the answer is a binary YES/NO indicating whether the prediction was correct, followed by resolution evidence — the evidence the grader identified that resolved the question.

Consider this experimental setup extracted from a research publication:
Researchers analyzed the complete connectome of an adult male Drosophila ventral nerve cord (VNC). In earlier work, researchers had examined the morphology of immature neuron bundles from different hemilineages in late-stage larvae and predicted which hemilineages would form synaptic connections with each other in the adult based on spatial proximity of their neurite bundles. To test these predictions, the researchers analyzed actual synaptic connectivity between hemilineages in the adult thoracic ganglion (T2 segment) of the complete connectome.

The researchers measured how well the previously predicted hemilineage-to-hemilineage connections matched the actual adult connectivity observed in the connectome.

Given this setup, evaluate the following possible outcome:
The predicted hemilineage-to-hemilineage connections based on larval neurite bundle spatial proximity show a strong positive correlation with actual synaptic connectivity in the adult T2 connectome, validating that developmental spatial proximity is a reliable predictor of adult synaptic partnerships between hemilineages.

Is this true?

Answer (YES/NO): YES